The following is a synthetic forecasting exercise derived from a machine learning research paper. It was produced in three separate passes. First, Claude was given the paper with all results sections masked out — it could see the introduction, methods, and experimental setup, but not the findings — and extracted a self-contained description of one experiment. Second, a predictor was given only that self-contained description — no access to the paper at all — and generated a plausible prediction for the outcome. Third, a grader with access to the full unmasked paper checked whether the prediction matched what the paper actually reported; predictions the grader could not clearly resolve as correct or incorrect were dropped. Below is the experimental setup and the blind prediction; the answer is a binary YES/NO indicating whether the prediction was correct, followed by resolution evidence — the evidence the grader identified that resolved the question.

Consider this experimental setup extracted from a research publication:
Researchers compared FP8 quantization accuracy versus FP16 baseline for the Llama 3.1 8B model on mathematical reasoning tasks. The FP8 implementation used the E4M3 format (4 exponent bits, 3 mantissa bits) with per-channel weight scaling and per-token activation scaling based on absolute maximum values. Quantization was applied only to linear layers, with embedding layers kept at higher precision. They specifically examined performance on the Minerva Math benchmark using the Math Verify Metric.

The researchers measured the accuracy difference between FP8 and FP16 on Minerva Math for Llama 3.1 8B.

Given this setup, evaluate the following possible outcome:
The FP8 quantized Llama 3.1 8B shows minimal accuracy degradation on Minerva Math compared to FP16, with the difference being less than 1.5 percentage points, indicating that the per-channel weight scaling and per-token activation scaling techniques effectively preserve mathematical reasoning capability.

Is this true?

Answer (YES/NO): YES